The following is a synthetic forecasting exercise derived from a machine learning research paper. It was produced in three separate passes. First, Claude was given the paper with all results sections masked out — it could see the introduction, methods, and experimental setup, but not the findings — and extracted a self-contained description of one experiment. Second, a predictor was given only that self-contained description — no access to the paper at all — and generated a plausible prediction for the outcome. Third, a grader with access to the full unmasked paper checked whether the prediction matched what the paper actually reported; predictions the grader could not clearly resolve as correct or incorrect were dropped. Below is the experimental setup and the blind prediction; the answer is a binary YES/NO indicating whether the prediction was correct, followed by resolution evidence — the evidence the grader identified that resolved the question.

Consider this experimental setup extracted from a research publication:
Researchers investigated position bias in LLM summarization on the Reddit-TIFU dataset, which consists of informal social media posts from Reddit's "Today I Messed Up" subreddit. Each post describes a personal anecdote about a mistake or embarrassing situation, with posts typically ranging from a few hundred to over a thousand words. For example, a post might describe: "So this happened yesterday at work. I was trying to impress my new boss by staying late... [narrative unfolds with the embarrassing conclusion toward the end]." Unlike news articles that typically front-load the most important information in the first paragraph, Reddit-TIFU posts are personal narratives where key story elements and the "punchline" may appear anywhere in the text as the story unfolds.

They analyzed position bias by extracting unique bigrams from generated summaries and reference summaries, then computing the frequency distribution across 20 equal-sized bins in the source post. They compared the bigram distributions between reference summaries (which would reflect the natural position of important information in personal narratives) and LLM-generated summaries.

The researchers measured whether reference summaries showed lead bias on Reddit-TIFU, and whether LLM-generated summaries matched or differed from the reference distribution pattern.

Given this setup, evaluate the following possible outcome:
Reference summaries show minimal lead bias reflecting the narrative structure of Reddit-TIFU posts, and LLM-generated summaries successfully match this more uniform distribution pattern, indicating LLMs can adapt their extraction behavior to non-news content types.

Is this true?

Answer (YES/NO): NO